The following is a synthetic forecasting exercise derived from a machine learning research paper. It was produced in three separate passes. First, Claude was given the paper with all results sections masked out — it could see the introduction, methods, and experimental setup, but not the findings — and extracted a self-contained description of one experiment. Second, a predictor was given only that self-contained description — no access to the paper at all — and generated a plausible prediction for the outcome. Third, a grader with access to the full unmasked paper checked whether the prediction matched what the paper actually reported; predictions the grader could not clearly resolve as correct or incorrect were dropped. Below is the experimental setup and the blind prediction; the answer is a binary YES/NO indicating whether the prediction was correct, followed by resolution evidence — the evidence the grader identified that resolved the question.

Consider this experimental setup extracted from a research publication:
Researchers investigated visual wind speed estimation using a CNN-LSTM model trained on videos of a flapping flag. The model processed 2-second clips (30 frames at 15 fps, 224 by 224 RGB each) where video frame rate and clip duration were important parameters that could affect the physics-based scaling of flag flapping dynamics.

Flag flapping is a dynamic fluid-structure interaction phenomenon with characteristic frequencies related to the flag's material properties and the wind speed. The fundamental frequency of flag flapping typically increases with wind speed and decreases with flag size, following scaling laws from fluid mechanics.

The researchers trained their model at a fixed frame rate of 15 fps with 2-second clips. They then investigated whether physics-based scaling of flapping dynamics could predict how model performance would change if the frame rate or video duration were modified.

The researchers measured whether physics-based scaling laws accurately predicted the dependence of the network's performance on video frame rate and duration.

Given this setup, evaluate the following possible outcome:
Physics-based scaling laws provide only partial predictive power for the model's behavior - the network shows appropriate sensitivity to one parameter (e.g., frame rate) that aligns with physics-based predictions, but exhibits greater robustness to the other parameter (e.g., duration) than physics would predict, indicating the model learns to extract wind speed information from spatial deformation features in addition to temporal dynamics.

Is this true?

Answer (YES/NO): NO